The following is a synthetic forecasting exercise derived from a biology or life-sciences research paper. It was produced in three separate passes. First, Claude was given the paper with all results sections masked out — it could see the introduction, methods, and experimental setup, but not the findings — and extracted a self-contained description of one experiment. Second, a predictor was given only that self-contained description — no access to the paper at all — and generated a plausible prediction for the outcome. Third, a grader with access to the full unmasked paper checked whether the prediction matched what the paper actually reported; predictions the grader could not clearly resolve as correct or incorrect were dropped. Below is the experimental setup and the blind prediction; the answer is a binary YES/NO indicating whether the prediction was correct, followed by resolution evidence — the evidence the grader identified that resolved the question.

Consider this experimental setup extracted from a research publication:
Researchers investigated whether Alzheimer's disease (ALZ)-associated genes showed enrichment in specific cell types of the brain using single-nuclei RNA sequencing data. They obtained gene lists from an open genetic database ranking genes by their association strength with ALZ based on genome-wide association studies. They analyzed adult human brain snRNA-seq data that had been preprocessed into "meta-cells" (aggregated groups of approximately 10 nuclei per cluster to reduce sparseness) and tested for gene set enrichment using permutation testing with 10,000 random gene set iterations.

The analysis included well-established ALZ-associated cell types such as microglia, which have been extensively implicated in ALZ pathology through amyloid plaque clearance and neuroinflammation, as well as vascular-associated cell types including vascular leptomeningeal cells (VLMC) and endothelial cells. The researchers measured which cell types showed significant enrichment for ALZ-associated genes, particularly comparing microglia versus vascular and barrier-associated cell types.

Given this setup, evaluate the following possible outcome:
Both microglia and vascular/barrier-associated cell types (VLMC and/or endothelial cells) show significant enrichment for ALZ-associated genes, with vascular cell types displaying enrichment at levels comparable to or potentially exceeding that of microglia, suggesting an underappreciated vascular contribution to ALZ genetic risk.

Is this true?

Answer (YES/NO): NO